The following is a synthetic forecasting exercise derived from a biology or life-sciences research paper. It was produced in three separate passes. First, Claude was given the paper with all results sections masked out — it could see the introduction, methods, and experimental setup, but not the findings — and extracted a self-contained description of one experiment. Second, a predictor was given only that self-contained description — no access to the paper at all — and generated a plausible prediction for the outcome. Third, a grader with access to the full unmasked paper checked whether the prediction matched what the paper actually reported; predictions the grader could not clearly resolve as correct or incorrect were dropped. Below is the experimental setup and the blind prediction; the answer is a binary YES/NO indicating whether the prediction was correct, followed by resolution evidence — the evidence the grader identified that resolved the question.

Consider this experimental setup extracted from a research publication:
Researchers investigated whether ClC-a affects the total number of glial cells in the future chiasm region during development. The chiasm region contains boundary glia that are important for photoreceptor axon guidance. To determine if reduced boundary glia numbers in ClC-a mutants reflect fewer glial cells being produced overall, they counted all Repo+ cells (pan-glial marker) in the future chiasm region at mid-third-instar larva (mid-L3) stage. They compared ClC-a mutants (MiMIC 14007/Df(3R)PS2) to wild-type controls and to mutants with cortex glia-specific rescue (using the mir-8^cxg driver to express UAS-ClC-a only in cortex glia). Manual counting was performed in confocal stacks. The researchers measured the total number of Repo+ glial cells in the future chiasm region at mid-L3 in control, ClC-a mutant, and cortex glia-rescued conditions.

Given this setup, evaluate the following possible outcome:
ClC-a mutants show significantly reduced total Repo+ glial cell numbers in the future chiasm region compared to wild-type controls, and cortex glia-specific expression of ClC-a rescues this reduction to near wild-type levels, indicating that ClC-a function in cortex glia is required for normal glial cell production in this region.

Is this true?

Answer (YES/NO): YES